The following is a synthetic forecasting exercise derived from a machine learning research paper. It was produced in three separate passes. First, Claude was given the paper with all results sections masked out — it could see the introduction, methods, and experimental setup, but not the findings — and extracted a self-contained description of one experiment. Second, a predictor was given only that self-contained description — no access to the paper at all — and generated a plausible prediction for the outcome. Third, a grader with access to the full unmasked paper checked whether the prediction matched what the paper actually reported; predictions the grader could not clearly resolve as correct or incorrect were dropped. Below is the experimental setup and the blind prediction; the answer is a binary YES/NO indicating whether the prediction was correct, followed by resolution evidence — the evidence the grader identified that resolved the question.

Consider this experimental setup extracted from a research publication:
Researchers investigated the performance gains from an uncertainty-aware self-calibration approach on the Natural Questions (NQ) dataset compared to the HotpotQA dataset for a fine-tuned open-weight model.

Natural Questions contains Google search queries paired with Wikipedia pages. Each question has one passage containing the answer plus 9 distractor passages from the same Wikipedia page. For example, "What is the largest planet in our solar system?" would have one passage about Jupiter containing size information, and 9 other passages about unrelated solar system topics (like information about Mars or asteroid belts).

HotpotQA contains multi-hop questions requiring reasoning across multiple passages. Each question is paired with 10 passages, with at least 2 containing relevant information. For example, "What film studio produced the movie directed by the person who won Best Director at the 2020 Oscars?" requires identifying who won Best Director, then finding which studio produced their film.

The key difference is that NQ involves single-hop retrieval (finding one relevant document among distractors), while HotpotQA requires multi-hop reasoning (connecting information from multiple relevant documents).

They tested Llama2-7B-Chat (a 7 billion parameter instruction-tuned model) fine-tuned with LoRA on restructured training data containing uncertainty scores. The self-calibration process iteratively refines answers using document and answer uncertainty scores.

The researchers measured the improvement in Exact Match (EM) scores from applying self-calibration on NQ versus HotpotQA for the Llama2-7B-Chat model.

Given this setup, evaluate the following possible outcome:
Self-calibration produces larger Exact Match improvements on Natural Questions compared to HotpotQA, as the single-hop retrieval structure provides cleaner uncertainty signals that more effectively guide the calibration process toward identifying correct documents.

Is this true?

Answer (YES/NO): NO